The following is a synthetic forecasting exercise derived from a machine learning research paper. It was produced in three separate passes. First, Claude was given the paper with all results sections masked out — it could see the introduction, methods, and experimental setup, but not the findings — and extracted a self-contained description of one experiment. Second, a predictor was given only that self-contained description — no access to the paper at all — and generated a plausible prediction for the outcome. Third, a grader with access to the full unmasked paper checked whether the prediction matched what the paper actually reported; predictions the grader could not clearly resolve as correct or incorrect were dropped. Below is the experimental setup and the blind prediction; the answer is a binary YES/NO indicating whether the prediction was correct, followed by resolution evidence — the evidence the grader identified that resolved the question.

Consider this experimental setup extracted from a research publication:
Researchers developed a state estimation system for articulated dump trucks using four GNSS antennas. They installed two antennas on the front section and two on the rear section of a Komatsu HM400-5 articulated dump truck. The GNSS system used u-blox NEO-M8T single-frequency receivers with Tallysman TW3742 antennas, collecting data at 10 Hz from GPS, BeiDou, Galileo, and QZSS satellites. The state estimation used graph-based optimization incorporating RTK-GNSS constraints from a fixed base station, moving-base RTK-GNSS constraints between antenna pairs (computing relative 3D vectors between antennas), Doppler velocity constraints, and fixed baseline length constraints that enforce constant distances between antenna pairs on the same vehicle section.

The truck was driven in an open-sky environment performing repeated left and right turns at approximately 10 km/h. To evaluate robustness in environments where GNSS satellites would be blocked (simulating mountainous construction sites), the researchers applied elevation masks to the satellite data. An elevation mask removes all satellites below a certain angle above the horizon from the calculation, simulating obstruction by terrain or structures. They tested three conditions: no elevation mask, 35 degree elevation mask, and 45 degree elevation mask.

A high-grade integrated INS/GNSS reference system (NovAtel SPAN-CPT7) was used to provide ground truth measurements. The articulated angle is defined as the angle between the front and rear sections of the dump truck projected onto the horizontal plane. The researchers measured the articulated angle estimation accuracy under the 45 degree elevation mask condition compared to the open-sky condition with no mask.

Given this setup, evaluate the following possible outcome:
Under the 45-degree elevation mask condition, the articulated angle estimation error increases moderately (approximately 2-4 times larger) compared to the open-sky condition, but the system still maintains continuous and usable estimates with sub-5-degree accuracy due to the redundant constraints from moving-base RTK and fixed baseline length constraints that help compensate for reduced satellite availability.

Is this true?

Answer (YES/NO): NO